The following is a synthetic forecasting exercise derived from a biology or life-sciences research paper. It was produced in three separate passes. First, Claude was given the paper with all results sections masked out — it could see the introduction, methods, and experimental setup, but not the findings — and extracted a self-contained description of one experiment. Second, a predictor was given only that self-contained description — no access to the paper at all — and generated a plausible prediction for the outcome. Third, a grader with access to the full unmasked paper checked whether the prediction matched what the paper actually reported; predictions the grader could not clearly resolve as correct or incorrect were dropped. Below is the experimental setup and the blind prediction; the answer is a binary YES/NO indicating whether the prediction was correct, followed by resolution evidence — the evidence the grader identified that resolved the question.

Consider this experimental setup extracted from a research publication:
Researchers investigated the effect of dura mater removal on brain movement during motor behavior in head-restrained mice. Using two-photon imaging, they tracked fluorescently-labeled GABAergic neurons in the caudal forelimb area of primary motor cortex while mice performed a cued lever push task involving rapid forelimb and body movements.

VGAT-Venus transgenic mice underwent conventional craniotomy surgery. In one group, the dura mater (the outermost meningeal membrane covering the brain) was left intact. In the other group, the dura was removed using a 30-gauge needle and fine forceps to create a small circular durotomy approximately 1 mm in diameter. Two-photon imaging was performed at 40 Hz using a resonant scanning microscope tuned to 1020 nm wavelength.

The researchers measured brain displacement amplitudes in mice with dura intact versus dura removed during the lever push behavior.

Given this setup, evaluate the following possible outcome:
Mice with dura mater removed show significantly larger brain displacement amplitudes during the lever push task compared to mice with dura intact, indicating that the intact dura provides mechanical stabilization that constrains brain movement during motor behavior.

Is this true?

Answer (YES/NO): NO